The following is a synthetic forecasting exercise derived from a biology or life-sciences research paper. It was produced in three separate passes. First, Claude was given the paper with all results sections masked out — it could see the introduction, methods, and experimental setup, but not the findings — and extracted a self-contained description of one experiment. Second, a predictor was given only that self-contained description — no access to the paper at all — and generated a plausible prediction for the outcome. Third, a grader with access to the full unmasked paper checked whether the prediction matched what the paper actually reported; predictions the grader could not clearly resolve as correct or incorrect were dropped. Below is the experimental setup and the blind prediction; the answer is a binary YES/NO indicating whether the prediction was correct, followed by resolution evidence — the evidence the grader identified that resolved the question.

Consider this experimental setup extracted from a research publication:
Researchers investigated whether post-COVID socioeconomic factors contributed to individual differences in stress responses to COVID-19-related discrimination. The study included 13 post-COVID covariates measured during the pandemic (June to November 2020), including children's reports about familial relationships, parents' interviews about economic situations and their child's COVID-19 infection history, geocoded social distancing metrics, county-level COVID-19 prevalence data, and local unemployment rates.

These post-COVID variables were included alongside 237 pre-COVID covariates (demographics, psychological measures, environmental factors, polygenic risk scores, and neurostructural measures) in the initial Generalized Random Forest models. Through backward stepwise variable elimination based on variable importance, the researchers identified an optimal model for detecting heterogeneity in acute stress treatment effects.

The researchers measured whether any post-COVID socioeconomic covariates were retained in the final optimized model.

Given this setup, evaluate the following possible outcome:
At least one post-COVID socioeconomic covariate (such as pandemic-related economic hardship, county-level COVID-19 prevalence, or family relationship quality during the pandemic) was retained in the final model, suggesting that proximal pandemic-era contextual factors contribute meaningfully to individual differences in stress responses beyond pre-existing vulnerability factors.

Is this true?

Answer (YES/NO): NO